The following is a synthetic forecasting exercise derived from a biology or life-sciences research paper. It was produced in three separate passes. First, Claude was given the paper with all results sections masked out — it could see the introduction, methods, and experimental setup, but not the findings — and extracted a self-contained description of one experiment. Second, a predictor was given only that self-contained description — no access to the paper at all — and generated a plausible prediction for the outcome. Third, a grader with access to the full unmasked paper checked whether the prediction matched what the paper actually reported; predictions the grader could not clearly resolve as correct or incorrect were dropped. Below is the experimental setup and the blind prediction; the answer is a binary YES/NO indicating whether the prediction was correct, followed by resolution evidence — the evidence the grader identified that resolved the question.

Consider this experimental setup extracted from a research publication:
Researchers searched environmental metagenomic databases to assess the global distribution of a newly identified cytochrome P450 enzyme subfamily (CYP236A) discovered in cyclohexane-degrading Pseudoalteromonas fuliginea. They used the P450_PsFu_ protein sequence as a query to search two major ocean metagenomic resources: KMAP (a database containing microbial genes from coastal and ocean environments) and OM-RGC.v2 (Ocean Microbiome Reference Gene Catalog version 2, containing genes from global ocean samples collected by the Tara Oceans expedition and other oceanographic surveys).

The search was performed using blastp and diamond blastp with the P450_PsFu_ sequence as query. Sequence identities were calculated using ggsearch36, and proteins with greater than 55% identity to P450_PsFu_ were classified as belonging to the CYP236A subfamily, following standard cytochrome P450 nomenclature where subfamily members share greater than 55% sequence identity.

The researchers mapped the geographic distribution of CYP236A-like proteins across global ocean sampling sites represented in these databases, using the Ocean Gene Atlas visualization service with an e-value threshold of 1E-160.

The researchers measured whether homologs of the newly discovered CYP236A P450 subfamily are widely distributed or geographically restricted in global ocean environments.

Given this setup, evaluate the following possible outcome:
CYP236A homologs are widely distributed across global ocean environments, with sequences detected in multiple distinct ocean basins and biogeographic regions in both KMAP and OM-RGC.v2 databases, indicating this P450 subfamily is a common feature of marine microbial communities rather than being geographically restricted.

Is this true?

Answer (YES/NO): NO